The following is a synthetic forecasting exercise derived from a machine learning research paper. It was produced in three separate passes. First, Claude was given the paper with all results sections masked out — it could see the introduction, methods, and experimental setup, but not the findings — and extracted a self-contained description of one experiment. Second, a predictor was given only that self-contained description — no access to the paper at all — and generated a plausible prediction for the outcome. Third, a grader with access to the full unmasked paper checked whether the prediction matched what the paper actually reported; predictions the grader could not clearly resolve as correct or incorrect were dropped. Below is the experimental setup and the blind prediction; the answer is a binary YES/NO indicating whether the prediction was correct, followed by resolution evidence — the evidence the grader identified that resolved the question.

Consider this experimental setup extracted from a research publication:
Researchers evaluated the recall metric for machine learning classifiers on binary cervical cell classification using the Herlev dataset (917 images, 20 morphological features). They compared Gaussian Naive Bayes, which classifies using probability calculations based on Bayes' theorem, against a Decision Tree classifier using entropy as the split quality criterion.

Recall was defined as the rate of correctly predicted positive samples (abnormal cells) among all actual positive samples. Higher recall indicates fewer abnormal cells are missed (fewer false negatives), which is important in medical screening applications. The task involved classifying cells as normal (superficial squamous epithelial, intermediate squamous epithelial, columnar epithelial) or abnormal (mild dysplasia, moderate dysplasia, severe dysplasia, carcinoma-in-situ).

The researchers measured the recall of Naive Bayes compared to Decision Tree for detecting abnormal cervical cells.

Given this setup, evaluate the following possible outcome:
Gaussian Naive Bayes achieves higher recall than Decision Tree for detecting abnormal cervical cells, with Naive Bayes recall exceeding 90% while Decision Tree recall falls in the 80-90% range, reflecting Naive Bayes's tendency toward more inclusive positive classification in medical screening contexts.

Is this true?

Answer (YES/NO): NO